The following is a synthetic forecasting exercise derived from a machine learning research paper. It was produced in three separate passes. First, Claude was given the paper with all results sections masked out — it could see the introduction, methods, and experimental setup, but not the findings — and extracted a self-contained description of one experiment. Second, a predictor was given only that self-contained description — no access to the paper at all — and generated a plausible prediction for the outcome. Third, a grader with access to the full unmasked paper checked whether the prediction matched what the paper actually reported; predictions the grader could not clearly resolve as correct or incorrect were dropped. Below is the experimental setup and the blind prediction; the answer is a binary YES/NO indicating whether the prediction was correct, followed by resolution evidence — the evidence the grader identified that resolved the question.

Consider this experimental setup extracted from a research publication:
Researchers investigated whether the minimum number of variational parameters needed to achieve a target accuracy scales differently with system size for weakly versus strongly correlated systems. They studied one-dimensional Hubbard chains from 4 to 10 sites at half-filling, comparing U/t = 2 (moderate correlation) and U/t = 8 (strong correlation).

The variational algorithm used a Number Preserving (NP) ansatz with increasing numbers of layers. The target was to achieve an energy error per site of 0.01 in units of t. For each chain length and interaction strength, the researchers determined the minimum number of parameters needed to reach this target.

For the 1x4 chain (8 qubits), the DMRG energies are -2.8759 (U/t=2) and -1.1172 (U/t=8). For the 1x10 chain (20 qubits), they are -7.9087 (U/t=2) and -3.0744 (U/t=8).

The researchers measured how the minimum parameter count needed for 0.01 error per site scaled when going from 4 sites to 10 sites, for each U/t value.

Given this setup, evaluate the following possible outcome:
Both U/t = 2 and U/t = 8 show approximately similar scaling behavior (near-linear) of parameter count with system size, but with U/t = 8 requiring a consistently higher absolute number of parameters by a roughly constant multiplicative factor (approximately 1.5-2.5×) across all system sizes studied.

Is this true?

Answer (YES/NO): NO